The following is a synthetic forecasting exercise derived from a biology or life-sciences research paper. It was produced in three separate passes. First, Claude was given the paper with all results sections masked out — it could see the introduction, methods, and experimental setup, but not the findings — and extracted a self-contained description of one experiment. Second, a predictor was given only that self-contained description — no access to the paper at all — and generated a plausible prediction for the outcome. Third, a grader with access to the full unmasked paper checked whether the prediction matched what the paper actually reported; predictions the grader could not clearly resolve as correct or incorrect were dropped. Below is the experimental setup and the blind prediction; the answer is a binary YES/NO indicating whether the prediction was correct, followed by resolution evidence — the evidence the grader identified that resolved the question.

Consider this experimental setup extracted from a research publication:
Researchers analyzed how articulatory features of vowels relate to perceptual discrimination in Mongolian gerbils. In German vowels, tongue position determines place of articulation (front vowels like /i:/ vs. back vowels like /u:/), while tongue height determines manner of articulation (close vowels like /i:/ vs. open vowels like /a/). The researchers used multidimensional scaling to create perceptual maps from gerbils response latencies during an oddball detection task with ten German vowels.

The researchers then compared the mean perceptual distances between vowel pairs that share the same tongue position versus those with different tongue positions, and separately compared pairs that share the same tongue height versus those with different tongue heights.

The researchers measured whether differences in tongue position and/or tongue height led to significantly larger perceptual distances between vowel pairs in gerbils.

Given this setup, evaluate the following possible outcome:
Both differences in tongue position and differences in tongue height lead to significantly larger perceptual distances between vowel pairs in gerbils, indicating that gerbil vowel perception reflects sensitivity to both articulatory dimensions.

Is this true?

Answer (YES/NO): NO